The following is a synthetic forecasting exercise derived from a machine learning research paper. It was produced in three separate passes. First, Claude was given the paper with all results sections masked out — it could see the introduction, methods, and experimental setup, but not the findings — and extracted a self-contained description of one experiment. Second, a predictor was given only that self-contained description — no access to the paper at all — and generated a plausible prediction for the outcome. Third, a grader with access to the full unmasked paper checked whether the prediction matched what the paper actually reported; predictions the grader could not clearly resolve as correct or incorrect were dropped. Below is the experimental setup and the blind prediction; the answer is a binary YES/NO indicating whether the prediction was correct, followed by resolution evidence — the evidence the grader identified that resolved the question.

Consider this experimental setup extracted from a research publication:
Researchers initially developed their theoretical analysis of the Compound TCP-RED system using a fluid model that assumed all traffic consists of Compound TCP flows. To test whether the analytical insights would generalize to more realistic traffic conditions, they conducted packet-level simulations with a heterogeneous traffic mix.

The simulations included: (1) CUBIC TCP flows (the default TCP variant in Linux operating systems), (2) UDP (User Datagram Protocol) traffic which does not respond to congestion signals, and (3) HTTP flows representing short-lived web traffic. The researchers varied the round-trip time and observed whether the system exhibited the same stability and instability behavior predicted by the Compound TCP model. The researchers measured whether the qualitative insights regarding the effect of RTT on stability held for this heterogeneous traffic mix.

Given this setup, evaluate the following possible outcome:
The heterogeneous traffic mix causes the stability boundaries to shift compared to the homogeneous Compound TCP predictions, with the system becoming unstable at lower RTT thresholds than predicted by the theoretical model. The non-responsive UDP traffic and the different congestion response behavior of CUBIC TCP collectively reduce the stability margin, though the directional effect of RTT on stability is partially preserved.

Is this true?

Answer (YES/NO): NO